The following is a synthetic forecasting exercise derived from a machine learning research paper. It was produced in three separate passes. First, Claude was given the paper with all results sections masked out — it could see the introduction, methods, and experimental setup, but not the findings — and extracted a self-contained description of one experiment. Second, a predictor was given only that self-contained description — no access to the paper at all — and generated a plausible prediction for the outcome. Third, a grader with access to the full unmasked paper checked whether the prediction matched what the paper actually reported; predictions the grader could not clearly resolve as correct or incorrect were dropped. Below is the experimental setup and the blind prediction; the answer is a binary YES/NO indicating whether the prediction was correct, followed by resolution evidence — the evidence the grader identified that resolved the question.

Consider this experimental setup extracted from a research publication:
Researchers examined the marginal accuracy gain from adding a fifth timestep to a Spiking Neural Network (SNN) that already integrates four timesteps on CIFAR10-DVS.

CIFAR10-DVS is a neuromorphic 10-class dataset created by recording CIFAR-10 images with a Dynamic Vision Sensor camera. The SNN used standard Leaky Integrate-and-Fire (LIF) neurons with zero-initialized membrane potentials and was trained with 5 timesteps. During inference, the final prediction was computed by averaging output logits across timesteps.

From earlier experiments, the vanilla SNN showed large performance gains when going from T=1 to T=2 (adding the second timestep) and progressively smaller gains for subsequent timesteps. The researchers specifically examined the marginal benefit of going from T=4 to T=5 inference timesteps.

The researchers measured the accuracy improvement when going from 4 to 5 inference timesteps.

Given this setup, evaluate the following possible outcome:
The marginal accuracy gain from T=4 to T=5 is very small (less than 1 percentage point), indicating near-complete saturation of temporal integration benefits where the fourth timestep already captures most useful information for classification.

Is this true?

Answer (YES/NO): YES